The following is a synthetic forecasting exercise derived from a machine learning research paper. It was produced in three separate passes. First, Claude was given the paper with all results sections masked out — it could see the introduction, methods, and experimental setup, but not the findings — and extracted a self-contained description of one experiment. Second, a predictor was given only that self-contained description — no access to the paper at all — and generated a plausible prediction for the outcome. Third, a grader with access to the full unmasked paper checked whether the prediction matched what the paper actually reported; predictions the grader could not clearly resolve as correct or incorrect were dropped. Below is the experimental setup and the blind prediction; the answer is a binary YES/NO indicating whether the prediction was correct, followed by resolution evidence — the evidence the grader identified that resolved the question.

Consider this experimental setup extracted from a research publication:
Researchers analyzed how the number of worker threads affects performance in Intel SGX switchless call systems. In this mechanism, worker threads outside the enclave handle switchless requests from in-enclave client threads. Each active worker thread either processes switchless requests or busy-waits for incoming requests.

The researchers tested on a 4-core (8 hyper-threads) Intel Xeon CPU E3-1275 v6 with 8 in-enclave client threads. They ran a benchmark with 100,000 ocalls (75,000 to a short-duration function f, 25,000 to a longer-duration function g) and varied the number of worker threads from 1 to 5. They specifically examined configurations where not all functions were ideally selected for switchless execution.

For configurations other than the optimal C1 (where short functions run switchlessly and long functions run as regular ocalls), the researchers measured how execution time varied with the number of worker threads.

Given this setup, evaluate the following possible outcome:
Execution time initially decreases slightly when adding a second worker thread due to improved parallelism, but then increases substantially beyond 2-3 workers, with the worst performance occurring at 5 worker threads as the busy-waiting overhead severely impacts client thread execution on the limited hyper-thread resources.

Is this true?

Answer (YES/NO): NO